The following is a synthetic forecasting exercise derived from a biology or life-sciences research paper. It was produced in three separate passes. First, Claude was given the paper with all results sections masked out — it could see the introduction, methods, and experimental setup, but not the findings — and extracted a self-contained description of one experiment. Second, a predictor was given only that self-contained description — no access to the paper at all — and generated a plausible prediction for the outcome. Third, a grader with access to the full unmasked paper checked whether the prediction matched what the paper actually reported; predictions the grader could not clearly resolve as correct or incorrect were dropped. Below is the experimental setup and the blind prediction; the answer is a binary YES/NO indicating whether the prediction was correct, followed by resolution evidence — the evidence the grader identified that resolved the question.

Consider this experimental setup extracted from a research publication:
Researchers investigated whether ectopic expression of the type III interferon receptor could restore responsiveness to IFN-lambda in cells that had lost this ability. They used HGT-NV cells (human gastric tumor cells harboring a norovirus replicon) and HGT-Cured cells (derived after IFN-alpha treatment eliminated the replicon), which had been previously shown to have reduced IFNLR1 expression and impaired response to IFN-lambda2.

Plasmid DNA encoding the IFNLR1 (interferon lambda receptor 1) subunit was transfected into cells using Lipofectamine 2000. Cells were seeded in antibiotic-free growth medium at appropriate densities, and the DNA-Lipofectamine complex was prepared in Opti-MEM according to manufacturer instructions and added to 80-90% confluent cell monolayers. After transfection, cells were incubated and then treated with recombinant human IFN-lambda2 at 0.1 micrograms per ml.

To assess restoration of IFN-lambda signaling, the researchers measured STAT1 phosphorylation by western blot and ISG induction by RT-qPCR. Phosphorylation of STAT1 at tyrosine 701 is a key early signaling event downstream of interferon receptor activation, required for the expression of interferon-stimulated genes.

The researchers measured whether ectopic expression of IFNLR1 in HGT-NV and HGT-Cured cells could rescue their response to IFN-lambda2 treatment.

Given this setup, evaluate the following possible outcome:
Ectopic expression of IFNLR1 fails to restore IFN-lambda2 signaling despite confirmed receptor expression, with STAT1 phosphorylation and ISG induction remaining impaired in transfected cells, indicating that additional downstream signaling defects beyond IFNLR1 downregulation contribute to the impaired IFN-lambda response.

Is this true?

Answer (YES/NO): NO